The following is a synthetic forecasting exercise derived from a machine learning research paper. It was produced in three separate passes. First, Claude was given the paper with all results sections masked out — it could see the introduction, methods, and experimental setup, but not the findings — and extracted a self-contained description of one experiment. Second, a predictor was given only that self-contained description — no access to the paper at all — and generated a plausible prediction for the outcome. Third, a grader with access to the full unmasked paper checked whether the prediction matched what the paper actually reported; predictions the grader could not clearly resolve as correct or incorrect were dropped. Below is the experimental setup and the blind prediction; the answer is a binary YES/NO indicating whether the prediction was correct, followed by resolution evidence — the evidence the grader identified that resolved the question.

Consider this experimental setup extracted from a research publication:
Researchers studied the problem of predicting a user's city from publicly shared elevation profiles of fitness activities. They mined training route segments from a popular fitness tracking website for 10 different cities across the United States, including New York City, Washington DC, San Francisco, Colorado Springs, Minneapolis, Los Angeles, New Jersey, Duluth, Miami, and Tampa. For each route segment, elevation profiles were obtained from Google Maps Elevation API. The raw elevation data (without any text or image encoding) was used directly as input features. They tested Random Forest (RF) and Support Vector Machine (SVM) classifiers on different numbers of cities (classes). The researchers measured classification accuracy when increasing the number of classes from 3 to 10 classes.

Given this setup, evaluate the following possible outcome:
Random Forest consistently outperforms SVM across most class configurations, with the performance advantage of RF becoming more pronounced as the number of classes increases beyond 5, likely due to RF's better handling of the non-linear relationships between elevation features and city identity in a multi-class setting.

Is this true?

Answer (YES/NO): NO